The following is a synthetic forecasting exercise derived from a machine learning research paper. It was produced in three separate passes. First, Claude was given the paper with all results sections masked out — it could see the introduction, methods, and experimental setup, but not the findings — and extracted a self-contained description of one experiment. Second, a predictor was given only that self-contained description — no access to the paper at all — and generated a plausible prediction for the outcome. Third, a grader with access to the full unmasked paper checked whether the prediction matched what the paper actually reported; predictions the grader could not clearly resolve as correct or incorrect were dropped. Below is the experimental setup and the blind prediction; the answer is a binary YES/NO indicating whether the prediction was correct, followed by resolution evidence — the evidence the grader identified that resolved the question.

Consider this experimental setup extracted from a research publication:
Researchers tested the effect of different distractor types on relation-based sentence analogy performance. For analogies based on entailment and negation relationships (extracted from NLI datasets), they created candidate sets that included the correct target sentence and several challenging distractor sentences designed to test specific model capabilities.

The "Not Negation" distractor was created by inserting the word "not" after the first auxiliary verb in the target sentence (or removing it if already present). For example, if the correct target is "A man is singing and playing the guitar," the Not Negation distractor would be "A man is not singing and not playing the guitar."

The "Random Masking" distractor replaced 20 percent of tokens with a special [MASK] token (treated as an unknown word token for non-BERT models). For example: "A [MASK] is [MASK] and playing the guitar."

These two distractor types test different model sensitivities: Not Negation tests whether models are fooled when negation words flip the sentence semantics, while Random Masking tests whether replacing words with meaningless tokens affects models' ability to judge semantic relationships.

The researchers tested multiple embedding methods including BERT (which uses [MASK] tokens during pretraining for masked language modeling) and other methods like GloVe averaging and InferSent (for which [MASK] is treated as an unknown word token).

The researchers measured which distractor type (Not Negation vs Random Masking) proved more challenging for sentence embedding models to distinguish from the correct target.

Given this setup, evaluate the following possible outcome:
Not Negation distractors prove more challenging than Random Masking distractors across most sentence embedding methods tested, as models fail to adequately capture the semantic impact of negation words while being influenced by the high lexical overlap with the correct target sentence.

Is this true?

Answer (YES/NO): NO